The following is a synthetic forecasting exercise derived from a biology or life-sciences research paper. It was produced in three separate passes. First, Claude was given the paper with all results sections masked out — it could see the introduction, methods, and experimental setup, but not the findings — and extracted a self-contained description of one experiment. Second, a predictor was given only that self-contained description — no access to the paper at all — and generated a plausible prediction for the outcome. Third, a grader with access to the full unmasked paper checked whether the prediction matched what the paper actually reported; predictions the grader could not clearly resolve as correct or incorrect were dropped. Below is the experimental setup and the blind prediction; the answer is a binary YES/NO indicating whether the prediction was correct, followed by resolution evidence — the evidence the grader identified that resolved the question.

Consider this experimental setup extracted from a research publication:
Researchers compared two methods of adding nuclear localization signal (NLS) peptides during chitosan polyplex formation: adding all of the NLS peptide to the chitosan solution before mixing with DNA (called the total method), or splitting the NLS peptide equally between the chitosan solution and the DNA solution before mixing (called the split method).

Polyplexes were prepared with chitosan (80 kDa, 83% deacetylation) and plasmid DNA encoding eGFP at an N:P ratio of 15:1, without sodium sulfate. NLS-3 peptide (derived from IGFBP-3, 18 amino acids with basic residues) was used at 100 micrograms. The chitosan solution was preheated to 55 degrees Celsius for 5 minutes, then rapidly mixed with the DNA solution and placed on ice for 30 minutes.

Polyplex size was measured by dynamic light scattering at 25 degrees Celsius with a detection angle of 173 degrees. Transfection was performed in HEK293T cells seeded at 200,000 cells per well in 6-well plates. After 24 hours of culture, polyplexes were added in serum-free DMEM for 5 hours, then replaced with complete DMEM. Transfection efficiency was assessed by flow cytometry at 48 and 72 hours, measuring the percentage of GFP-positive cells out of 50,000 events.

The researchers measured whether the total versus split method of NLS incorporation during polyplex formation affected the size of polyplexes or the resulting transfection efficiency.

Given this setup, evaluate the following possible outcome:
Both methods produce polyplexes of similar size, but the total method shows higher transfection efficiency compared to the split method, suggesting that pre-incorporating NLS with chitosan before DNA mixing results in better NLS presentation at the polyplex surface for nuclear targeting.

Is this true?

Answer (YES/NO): NO